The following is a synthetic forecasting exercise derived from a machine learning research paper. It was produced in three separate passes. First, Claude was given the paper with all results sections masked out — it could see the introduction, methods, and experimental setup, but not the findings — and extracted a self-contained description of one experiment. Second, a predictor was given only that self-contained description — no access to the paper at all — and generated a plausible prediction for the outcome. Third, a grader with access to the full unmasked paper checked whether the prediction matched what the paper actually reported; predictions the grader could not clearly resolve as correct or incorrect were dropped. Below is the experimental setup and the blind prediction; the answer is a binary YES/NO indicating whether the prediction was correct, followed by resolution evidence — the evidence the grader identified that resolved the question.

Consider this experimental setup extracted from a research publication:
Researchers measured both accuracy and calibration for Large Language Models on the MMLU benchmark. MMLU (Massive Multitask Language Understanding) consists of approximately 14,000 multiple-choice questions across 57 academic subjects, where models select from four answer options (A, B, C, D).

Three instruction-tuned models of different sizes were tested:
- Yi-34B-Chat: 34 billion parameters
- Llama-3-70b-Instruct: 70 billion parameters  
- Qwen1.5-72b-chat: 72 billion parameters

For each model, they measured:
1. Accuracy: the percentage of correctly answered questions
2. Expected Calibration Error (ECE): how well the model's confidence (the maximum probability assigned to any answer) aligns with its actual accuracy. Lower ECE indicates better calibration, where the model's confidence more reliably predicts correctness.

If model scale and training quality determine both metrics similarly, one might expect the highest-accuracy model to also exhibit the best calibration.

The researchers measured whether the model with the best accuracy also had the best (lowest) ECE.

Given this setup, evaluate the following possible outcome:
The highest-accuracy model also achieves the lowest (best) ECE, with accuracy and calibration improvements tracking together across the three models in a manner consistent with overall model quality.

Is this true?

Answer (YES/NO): NO